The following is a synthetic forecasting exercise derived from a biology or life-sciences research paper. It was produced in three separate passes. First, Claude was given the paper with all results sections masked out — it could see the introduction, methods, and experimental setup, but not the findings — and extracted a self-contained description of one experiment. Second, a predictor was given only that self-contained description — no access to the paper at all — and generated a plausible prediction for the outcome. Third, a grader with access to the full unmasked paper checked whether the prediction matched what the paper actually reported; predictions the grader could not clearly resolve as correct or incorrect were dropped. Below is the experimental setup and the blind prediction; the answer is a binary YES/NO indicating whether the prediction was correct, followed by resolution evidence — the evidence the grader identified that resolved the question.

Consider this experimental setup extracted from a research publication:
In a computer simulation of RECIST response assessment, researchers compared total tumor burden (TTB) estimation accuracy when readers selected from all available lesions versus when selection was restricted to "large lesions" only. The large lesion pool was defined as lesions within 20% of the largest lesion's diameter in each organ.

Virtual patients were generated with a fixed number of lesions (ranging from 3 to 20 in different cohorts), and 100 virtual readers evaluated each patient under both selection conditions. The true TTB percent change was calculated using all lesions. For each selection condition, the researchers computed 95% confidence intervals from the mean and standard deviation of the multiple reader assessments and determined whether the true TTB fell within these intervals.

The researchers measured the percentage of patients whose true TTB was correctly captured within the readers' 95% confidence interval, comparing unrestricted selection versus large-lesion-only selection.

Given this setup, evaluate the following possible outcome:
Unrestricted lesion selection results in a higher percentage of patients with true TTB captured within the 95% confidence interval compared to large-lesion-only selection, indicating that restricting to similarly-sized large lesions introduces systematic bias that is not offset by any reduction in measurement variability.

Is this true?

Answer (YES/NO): YES